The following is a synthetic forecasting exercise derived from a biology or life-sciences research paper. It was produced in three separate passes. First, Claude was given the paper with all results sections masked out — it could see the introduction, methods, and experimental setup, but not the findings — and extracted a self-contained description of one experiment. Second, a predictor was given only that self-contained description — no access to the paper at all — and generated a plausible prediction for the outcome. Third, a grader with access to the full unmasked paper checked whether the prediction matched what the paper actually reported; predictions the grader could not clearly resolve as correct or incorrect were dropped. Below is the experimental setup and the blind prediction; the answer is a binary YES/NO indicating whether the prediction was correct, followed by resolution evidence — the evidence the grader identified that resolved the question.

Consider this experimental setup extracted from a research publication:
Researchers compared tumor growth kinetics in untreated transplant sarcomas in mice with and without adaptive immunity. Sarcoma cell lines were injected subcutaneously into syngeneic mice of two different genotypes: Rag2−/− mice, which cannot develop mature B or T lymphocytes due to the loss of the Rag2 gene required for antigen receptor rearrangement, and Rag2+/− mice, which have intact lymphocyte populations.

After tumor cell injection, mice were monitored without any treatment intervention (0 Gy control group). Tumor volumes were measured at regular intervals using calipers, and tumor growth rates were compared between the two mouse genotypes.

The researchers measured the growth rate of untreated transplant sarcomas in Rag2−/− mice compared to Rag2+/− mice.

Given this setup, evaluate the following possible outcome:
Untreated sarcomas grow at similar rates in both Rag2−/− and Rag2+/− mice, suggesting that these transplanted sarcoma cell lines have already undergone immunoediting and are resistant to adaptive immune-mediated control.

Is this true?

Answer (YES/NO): NO